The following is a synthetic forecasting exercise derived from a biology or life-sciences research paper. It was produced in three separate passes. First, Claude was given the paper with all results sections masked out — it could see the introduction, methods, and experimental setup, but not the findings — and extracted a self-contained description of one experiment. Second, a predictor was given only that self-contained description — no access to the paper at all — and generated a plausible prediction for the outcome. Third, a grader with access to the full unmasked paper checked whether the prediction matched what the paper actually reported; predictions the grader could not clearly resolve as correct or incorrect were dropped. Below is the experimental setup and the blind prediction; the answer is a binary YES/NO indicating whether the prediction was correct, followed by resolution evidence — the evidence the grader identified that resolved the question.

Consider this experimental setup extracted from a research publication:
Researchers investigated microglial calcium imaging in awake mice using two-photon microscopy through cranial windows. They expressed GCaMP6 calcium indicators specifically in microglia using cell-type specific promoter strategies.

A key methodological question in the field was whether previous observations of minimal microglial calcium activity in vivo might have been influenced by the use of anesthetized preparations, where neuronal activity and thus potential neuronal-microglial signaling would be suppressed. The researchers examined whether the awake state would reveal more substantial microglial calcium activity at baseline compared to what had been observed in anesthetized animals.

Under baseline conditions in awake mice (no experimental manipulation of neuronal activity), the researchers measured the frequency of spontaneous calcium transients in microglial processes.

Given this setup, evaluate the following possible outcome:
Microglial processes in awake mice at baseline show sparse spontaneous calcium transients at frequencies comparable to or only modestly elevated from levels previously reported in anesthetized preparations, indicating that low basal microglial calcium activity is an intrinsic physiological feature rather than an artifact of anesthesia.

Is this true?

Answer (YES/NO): YES